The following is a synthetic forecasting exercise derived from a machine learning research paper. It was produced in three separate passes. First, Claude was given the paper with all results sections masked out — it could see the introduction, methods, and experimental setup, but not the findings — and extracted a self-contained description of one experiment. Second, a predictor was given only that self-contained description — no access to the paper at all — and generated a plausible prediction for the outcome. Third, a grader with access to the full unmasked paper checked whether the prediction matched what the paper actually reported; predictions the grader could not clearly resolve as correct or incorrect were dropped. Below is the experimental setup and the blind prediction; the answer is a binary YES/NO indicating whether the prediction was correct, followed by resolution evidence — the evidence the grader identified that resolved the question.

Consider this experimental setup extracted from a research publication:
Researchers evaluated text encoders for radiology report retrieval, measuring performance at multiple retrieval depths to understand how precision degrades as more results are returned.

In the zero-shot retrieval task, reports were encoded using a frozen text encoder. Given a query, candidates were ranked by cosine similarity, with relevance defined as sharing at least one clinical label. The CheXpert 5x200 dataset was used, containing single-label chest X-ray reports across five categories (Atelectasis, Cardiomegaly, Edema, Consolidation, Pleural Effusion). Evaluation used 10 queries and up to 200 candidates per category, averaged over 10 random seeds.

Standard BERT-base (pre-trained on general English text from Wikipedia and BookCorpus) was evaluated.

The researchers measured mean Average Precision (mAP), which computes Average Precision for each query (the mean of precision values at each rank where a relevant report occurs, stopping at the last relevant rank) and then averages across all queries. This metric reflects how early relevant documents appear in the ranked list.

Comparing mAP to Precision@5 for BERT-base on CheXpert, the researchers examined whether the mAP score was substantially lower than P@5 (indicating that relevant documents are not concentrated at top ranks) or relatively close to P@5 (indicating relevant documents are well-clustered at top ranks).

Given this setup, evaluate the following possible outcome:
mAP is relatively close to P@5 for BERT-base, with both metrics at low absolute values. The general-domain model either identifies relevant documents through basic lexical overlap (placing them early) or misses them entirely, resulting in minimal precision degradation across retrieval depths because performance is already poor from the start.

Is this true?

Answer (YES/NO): NO